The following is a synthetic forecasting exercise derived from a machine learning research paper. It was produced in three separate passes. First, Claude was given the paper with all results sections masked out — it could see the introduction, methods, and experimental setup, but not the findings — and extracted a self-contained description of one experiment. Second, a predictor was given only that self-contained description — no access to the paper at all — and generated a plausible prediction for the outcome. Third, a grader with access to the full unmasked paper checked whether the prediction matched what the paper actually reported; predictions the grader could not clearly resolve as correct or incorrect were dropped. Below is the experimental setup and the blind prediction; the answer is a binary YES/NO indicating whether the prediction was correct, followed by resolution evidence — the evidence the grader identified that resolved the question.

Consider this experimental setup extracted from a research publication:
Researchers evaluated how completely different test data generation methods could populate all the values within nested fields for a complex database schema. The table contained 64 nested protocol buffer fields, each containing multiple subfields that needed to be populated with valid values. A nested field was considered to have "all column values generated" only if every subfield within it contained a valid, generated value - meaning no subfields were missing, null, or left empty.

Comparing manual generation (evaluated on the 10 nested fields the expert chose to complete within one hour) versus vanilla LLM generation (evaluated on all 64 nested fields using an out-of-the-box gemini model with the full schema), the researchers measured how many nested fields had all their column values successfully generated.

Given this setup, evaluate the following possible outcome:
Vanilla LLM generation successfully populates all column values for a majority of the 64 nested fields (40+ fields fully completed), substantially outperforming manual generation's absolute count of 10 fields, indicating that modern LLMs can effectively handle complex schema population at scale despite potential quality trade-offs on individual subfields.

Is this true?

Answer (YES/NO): NO